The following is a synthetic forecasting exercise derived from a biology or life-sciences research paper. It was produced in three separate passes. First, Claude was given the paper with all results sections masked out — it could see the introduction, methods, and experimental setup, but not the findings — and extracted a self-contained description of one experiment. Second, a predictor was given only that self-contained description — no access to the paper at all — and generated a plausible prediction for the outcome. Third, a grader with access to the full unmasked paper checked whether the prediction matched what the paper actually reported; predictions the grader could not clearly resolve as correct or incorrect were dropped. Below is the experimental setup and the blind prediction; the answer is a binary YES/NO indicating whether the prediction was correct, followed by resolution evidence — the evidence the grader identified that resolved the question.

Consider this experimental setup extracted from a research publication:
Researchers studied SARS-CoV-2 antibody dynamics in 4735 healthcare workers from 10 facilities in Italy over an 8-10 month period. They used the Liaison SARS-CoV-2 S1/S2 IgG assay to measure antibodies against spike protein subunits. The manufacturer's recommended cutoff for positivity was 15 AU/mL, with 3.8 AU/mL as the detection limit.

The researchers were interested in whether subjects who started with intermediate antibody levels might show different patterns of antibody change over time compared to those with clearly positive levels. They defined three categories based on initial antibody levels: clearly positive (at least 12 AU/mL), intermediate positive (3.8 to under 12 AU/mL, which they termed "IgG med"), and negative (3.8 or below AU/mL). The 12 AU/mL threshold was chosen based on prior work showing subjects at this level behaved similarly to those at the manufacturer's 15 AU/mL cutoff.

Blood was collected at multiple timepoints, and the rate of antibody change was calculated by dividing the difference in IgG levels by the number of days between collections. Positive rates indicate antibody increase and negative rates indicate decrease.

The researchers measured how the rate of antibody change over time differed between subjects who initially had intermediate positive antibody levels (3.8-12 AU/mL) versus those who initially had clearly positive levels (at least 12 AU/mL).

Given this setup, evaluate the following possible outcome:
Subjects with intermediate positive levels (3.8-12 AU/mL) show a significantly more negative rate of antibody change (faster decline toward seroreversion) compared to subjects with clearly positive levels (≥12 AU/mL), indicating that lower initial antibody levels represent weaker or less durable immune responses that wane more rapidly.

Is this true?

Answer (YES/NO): YES